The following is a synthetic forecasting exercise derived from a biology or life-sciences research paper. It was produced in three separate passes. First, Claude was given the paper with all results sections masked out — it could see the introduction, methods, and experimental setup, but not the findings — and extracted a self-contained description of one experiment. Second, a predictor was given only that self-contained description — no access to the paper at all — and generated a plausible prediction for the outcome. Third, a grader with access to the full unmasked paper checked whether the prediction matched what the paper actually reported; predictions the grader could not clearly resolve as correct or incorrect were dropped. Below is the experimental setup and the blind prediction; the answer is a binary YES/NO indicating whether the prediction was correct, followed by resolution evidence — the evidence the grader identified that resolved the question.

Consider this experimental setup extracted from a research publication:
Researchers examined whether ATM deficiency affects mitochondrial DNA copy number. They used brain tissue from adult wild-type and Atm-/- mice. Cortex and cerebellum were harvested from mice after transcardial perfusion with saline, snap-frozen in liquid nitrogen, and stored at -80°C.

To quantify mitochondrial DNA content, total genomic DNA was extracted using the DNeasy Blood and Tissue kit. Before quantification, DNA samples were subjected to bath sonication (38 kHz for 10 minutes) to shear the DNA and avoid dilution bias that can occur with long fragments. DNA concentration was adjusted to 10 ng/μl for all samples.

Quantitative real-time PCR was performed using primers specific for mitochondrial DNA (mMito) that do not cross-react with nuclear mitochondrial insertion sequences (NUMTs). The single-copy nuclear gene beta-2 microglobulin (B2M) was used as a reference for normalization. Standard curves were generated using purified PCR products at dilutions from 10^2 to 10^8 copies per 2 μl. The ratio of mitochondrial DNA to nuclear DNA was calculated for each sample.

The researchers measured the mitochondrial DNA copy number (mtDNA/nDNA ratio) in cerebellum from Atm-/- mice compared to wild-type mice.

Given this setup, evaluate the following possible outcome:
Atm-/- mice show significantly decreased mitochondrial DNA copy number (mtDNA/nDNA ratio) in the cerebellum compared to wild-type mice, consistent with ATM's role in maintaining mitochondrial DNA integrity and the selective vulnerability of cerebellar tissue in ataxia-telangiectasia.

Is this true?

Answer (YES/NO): NO